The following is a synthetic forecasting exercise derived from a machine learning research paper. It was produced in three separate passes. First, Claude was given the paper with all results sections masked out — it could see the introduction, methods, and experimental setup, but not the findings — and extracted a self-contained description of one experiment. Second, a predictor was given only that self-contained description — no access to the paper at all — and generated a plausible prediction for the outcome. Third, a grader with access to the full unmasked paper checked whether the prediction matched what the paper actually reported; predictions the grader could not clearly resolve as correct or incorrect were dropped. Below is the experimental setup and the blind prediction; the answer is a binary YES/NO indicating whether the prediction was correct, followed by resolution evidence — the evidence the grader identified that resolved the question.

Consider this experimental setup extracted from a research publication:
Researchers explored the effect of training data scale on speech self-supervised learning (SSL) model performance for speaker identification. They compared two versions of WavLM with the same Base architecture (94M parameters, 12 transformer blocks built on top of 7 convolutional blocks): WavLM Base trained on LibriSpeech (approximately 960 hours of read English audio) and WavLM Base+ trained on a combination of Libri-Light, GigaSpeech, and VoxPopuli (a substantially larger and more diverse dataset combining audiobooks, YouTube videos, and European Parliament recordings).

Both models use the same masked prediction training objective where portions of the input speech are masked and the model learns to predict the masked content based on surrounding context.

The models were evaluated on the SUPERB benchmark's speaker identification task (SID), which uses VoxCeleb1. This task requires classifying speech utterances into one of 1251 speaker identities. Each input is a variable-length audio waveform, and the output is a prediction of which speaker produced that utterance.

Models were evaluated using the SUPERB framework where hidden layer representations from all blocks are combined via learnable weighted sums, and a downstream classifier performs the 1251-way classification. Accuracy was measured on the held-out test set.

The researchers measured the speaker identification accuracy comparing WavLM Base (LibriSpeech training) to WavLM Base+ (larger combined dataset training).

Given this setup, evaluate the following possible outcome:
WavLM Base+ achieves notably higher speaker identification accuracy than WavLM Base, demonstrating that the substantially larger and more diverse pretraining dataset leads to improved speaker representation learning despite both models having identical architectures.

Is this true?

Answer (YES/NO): YES